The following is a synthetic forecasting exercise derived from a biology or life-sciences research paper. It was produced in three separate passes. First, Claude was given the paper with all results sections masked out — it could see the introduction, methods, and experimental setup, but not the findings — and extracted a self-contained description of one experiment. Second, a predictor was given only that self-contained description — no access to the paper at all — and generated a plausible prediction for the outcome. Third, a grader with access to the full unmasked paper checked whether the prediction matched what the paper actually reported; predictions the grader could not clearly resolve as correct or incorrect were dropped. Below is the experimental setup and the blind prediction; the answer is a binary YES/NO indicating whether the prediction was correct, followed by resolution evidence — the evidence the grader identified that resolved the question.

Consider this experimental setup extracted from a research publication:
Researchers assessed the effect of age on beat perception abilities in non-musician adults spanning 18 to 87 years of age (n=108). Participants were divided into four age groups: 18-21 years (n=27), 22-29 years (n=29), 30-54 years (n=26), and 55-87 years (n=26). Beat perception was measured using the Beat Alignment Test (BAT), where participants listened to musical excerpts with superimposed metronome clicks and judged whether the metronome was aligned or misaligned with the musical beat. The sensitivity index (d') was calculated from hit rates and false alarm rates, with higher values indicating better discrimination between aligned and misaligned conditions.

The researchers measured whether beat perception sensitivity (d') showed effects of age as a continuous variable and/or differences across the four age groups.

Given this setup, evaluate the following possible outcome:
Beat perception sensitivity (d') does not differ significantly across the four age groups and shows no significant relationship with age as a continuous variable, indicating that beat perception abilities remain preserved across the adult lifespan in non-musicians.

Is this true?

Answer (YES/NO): NO